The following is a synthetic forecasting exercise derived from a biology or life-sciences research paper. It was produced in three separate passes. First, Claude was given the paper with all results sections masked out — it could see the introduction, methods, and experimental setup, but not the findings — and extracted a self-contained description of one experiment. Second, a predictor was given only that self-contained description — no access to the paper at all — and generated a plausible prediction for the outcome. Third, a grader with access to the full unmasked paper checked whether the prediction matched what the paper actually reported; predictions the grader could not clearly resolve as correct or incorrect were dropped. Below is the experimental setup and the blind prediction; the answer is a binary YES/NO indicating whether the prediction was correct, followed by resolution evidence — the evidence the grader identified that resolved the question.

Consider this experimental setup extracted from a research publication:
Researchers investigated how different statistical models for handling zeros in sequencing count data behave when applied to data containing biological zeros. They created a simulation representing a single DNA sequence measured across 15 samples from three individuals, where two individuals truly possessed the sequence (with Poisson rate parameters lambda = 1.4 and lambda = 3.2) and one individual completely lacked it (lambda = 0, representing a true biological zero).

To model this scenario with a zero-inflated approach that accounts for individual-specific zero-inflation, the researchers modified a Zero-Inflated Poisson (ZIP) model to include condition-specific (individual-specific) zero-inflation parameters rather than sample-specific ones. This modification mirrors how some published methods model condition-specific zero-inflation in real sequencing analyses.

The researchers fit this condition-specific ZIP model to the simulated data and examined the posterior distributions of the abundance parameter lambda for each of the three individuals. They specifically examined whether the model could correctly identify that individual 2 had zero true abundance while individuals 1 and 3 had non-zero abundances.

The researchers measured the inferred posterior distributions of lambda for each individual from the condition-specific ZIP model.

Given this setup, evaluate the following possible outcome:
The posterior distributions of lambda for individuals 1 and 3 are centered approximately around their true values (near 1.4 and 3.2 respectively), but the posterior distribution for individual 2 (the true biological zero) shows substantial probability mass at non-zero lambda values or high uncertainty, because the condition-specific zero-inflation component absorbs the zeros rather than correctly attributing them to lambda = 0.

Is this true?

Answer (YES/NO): NO